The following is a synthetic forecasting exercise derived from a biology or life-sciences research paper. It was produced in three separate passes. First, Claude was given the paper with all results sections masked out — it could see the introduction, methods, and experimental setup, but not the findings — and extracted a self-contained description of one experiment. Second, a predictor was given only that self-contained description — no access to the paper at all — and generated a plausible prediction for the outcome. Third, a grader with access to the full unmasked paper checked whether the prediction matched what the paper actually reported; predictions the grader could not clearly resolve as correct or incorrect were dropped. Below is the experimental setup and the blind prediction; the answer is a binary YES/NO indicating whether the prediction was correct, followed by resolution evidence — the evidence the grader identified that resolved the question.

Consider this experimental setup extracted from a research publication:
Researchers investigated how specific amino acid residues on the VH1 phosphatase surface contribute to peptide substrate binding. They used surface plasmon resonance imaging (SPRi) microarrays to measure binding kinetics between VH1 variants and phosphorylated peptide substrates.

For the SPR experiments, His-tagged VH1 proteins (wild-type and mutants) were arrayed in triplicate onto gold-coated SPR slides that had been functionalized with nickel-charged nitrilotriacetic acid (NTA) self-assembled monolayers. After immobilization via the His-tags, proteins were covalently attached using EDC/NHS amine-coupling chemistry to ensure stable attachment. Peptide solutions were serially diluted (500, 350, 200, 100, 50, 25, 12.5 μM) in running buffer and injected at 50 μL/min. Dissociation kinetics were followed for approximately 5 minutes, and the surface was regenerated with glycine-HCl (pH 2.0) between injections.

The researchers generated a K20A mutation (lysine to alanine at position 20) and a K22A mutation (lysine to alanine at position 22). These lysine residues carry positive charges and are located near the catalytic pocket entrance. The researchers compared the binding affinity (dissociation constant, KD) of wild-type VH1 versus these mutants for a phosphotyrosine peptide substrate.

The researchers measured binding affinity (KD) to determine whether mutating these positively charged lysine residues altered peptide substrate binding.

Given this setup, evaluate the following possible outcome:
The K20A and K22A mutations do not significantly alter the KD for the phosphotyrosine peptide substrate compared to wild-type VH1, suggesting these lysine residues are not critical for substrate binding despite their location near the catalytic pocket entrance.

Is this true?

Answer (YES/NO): NO